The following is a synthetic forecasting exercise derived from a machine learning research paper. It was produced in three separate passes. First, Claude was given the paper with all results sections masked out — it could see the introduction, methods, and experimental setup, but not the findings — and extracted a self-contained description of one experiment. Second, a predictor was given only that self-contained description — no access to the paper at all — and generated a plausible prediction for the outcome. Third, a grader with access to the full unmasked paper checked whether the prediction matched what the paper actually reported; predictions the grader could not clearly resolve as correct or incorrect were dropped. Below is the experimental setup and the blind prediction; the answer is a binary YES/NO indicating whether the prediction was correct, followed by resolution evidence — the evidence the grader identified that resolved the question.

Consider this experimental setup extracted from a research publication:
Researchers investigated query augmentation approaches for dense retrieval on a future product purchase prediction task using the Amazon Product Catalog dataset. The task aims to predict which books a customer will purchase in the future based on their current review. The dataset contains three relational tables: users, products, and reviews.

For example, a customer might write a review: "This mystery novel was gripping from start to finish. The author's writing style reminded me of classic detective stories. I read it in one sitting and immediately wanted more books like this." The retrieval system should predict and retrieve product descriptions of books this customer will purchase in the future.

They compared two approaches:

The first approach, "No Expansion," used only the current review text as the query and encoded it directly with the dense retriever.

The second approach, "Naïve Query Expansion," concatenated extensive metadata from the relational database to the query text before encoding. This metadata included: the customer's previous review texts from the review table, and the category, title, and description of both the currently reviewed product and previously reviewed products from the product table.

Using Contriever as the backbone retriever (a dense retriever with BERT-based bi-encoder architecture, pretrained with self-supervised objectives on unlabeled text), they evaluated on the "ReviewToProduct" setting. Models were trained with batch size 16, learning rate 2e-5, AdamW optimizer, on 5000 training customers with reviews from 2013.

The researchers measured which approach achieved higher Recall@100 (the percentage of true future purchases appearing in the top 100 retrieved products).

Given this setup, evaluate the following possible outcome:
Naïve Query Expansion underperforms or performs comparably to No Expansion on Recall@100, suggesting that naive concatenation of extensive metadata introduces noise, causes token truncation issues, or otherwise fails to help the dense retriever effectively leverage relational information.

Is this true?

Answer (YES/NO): YES